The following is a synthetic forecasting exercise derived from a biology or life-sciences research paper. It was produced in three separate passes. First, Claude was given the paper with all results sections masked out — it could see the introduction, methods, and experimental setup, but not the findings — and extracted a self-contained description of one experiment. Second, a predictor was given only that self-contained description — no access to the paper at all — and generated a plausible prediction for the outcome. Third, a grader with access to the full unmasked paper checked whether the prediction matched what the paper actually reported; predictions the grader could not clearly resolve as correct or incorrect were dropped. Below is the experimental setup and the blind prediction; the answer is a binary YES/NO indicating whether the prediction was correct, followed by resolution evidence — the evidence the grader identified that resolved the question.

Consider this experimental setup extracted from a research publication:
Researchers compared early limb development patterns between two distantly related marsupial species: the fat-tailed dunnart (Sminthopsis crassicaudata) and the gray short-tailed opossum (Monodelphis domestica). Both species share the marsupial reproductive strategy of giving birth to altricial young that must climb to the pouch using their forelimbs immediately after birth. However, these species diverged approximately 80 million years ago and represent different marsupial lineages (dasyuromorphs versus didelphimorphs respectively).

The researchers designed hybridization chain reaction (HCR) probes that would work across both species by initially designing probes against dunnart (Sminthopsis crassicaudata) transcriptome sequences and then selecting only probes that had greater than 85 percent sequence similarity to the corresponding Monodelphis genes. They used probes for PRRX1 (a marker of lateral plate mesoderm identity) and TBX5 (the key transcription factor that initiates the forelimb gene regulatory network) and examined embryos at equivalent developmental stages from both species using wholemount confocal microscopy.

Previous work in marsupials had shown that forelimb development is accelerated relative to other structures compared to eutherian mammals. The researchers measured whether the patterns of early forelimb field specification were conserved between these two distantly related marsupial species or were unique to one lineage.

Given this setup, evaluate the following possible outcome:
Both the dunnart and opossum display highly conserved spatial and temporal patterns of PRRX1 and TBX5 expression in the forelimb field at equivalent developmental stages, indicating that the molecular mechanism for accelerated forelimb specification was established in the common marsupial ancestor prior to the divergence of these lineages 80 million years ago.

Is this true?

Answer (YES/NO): YES